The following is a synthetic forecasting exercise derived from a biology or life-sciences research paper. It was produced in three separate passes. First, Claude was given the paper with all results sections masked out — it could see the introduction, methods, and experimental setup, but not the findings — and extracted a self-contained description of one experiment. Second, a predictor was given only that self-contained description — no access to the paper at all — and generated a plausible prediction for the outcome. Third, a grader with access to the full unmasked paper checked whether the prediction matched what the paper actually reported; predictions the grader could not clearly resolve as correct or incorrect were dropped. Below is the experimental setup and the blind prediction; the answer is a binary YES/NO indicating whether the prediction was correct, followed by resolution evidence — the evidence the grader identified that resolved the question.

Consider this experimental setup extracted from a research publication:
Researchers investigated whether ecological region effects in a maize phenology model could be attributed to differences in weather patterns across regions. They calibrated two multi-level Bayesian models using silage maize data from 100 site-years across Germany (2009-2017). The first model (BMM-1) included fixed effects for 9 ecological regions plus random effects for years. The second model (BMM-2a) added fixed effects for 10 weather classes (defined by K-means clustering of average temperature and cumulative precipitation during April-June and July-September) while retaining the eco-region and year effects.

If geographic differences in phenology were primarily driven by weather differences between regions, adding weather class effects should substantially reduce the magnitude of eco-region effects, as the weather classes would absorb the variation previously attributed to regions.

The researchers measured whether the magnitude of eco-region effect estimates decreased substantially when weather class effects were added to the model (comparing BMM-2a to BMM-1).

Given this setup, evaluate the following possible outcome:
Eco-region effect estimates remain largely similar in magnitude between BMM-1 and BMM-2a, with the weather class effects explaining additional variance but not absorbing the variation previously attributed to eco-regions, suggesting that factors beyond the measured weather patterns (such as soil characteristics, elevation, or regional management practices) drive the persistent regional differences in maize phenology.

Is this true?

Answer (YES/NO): NO